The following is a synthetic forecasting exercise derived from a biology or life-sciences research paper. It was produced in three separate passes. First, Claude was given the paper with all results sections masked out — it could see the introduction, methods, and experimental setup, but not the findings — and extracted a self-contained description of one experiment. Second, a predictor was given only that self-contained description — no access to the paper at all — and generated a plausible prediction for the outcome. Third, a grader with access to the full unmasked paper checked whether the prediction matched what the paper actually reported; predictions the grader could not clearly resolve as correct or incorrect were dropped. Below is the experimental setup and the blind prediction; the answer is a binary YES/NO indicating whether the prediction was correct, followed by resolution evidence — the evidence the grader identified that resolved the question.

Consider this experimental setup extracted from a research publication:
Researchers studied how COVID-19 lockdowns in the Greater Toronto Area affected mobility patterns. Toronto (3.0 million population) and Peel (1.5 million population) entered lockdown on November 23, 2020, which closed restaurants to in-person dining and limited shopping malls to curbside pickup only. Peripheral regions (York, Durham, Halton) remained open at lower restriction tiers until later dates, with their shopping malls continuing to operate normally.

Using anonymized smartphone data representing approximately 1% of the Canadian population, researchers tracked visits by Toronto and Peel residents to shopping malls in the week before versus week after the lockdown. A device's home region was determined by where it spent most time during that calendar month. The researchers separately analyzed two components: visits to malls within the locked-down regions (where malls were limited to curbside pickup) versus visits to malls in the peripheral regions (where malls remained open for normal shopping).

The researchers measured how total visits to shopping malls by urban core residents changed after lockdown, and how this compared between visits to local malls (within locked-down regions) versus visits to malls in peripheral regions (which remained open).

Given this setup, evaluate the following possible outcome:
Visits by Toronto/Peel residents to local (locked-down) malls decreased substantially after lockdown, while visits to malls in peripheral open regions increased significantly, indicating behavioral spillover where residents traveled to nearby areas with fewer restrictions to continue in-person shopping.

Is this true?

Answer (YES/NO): YES